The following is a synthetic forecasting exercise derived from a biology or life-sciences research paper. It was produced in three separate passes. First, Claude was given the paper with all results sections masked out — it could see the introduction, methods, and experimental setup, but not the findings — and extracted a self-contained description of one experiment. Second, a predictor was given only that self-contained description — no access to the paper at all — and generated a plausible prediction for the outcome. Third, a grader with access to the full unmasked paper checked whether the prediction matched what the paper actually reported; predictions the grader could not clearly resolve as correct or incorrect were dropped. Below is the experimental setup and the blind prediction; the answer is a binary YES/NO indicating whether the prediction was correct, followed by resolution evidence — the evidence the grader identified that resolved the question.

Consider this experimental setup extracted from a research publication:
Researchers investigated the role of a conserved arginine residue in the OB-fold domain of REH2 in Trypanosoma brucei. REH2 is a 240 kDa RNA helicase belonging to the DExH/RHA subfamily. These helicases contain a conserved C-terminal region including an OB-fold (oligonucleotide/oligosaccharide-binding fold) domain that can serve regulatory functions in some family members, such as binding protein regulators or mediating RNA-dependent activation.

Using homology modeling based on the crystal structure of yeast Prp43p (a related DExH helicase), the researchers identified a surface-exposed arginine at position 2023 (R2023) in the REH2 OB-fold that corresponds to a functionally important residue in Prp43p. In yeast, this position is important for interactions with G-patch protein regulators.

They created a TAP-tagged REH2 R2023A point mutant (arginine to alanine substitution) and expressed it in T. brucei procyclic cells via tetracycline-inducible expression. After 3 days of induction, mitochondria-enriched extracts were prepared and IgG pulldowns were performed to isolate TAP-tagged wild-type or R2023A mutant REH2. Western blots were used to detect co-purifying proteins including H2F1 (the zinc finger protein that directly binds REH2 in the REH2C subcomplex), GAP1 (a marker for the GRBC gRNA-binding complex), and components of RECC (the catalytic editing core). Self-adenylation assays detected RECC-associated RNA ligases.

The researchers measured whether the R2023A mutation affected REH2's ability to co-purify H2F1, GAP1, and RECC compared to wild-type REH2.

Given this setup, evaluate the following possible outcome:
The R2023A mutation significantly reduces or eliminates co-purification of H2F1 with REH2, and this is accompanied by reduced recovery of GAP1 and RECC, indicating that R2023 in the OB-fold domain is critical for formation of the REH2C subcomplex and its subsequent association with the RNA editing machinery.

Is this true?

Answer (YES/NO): NO